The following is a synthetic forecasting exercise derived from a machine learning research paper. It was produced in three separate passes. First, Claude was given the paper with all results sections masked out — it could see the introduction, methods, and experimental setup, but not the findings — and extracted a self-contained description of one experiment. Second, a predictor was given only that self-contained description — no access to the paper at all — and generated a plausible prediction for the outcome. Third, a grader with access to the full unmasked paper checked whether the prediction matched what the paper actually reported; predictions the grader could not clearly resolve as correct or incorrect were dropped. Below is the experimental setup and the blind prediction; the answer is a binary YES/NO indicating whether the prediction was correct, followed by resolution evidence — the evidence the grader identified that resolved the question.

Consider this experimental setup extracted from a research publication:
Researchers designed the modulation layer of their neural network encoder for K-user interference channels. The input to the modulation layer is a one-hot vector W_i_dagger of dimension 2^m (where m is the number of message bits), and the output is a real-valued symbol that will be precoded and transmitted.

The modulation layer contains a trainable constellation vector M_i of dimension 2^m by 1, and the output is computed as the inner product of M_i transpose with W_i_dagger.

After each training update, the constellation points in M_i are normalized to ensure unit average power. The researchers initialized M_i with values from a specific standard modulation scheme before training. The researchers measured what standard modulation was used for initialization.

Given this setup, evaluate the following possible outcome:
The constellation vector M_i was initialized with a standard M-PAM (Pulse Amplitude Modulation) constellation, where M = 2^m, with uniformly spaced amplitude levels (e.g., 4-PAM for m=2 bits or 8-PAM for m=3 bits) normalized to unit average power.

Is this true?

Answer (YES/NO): YES